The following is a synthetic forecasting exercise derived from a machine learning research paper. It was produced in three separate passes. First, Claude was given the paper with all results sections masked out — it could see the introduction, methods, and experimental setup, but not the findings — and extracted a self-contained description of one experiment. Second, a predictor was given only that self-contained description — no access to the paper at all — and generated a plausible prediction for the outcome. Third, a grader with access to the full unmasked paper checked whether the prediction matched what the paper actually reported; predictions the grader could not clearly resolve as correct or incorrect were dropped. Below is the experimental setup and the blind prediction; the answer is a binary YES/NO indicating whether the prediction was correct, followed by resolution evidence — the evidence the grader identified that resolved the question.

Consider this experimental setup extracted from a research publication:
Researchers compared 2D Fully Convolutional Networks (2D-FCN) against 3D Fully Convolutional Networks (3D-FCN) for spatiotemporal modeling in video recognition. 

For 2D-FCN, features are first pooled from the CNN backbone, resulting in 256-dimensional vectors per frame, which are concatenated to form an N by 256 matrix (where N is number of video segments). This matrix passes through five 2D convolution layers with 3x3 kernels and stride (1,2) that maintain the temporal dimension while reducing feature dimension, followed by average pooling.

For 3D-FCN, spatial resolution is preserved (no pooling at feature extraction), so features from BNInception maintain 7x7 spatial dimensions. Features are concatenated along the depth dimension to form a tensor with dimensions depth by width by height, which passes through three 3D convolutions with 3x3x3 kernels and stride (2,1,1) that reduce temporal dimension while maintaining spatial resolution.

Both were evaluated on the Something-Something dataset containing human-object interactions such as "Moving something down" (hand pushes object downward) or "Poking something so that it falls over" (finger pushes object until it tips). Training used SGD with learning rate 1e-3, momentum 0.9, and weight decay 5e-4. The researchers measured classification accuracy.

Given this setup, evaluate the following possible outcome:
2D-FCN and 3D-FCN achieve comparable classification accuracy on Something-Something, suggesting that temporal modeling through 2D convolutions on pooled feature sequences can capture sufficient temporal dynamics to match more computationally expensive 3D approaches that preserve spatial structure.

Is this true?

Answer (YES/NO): NO